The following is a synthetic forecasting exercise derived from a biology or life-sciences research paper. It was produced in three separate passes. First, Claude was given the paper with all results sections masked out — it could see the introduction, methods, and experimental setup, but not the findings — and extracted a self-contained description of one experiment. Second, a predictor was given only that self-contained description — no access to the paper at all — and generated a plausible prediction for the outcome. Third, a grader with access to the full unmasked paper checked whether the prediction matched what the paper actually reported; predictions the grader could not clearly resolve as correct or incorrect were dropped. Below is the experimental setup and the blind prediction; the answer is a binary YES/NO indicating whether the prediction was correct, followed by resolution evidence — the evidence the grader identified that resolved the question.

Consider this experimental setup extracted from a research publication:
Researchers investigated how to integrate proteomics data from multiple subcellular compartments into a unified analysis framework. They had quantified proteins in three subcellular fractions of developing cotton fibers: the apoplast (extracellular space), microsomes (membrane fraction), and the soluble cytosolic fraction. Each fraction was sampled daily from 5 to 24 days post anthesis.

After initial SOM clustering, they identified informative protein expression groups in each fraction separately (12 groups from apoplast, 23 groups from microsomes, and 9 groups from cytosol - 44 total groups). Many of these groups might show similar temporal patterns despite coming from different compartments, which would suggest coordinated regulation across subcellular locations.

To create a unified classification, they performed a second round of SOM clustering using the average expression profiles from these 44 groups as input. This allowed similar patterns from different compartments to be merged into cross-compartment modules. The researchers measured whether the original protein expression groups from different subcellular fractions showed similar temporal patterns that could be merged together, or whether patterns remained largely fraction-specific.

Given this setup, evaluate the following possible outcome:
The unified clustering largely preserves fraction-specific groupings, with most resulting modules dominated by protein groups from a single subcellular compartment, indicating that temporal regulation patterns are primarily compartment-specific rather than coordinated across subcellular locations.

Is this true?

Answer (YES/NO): NO